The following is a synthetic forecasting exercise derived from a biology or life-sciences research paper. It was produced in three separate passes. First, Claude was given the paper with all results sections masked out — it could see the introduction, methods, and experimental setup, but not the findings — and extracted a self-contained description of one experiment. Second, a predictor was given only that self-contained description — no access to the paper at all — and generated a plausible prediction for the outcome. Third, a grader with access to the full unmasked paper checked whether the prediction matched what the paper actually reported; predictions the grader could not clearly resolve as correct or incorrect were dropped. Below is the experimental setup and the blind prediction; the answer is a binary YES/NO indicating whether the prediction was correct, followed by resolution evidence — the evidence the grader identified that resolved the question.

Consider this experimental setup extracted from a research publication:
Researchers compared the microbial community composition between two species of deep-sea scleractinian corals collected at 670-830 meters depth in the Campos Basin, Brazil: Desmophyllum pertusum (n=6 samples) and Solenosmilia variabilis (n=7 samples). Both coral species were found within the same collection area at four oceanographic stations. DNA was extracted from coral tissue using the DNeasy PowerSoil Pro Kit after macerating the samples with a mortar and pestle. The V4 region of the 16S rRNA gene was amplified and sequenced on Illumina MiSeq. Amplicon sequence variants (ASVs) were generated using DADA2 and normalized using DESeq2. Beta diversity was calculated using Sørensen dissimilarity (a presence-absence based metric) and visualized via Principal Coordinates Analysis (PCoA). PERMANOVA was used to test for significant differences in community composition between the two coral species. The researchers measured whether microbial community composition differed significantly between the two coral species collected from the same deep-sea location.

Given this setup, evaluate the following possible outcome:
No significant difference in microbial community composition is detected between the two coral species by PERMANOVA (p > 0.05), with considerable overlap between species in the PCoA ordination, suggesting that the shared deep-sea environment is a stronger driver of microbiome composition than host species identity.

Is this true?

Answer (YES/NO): YES